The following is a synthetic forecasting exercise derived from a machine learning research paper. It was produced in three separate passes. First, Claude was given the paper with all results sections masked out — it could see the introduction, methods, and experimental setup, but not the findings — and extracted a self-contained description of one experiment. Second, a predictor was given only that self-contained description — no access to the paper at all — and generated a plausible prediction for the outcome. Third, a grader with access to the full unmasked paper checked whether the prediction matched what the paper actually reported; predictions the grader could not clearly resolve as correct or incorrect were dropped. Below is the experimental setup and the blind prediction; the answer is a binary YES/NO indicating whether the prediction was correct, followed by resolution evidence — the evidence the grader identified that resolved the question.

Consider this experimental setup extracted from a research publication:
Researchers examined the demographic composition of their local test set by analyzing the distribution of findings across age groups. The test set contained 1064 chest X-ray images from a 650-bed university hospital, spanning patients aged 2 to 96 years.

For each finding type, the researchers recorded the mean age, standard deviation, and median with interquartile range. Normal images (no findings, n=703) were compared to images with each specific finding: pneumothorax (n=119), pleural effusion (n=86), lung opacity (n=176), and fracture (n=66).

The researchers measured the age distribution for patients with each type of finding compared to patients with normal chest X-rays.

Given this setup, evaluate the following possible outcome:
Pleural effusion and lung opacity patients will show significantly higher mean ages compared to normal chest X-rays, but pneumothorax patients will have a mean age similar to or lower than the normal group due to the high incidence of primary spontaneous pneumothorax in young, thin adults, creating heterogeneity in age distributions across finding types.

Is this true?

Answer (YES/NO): YES